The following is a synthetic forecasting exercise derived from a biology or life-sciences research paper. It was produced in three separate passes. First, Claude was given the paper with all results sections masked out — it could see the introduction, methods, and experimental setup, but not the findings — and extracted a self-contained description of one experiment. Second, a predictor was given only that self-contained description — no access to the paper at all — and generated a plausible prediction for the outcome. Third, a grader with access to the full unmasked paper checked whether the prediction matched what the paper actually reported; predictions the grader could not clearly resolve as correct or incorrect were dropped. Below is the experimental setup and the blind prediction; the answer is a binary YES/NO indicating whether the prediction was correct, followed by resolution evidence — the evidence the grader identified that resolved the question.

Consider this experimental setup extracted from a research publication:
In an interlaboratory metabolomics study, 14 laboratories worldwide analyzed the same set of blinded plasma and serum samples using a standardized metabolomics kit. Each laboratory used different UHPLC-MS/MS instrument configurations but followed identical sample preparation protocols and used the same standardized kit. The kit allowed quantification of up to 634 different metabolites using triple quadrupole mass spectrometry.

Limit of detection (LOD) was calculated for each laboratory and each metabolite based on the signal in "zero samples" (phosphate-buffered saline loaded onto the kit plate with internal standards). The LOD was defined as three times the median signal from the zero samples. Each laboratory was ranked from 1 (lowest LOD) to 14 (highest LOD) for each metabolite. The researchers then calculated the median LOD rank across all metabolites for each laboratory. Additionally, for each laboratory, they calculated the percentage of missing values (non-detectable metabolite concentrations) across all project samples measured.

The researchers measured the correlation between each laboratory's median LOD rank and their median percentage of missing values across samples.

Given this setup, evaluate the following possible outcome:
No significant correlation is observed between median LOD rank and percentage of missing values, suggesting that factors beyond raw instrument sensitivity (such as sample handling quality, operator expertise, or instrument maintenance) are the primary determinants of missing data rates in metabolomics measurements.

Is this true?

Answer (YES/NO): NO